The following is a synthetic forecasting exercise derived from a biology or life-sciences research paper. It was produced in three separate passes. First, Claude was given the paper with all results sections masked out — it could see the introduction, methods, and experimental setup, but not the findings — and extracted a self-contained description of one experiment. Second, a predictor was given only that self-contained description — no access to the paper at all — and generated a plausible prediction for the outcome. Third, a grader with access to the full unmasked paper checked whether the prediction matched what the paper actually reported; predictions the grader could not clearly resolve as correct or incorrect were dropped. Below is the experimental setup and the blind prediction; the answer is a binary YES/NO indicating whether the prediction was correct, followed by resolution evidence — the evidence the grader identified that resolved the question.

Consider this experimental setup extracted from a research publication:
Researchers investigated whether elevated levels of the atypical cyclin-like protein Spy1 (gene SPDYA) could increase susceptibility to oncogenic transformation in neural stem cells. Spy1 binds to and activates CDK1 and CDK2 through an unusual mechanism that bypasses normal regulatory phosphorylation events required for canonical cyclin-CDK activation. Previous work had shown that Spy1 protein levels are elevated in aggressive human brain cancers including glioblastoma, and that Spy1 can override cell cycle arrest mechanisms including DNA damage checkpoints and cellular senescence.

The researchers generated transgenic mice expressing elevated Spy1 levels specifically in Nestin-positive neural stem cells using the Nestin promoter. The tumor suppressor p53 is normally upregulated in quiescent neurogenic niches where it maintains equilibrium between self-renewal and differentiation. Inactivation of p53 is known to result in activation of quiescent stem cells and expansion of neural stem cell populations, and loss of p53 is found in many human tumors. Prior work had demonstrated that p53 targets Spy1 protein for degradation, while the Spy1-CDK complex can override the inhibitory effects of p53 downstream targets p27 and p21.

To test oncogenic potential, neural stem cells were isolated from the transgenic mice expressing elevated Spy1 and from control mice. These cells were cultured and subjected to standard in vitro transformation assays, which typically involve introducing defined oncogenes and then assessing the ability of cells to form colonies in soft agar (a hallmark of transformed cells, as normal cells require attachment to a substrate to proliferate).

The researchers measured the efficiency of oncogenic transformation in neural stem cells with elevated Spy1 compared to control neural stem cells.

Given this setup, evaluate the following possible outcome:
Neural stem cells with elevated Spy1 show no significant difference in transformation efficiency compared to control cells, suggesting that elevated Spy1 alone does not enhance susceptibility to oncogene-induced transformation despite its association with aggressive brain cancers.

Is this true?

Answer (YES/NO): NO